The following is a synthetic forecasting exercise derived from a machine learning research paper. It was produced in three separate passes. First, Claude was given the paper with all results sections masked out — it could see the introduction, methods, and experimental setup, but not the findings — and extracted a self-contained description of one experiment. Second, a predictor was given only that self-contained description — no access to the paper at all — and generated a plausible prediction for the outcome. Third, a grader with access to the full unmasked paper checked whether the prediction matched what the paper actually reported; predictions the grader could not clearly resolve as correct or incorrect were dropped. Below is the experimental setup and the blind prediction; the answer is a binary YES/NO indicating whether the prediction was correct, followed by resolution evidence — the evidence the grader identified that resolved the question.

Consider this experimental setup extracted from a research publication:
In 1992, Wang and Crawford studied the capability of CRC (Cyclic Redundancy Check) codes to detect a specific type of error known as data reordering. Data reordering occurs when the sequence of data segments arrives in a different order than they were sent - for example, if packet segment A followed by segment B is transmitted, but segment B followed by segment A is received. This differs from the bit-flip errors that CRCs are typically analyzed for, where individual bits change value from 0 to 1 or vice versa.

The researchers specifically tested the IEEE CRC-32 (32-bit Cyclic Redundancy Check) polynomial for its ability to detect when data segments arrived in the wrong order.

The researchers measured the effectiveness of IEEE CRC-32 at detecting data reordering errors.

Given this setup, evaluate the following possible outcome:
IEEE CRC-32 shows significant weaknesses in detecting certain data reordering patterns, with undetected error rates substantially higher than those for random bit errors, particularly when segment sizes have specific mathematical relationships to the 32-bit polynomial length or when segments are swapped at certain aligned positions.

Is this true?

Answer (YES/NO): NO